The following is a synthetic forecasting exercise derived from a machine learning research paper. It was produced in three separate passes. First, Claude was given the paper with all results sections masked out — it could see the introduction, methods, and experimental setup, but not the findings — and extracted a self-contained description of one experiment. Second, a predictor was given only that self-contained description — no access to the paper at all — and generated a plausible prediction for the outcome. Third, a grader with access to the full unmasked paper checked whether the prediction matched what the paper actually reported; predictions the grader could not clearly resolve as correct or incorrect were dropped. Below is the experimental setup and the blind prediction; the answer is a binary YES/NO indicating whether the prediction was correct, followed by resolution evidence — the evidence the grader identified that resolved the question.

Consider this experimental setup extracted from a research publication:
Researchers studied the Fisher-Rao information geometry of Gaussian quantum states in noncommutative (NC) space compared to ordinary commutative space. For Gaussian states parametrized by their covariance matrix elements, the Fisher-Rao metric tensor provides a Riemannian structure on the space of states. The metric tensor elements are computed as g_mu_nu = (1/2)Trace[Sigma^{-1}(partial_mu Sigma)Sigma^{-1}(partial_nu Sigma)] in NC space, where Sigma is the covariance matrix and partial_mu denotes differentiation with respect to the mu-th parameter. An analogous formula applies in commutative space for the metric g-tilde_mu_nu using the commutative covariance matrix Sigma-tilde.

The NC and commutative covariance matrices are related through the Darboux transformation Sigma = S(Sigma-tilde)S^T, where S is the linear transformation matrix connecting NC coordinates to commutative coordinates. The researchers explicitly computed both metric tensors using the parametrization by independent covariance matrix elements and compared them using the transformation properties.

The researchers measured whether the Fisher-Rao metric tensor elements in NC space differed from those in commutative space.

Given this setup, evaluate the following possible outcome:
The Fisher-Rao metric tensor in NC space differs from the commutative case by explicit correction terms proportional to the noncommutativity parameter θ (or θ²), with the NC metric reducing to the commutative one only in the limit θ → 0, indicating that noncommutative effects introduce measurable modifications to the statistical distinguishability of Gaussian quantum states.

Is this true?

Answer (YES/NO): NO